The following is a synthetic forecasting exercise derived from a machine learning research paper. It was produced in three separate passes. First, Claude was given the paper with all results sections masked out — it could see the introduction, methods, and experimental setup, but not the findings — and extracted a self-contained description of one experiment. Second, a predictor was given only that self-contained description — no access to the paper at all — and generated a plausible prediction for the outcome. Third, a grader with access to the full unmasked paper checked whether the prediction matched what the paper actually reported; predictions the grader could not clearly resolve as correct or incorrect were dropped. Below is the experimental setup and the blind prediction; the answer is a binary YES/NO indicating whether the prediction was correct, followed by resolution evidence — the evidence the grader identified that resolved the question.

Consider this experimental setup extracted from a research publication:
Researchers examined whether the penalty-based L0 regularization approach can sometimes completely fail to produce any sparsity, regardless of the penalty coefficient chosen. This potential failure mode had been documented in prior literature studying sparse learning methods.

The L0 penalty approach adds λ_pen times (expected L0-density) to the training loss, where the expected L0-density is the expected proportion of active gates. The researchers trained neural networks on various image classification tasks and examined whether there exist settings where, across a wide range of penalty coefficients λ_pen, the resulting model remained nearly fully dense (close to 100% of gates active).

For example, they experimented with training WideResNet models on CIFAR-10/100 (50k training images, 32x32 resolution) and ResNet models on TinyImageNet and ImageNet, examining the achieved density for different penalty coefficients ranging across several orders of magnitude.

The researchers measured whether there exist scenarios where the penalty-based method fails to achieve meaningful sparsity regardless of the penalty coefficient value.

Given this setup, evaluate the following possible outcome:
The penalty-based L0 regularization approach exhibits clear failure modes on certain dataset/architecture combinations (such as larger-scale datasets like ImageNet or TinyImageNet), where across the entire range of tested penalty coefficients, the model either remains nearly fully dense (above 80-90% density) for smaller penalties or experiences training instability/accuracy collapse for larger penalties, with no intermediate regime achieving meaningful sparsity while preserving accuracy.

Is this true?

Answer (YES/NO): YES